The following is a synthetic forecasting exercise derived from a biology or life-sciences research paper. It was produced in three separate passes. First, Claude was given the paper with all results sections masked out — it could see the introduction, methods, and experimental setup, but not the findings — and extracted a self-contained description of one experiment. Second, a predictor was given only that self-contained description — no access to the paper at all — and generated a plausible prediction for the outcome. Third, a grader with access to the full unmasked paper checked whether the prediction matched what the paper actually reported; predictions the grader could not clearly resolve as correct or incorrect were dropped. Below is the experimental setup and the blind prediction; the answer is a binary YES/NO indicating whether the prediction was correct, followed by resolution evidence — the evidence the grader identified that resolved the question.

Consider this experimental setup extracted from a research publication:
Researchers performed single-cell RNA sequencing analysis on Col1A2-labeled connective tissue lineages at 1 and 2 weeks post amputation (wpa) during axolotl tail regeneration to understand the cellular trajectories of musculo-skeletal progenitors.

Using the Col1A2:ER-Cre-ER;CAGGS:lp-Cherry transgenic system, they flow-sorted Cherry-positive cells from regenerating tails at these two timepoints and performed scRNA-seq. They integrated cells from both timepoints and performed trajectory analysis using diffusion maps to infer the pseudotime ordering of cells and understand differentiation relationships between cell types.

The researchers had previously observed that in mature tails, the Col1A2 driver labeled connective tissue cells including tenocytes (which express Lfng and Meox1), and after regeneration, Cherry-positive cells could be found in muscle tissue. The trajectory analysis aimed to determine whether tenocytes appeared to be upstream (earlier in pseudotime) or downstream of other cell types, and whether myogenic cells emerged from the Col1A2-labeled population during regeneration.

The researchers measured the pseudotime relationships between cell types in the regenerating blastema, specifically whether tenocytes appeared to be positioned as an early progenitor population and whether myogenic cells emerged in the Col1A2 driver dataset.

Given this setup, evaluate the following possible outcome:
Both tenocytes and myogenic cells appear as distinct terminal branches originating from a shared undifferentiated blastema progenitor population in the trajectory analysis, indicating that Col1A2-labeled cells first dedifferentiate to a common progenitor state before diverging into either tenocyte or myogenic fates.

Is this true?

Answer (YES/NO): NO